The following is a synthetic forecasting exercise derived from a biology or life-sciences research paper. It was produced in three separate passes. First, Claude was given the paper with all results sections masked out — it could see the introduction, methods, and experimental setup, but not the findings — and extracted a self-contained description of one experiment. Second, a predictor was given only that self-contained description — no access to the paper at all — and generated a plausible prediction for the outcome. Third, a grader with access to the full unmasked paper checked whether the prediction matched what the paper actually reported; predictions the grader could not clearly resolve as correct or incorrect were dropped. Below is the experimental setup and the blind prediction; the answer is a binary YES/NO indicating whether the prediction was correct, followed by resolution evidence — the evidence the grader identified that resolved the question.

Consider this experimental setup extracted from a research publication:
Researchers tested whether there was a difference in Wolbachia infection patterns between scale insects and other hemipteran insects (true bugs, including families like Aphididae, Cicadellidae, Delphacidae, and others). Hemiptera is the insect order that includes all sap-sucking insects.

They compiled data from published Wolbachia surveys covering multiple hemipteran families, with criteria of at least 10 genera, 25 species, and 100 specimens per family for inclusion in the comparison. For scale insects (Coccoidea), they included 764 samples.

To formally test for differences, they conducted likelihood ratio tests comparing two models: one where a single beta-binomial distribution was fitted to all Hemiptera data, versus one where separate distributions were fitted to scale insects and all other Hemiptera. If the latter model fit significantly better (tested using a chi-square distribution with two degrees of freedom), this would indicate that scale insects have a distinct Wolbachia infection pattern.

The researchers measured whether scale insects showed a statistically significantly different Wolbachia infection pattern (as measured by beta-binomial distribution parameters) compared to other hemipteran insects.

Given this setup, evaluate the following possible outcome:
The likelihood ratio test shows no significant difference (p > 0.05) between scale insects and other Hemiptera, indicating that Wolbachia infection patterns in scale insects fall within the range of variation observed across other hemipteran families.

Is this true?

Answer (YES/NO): NO